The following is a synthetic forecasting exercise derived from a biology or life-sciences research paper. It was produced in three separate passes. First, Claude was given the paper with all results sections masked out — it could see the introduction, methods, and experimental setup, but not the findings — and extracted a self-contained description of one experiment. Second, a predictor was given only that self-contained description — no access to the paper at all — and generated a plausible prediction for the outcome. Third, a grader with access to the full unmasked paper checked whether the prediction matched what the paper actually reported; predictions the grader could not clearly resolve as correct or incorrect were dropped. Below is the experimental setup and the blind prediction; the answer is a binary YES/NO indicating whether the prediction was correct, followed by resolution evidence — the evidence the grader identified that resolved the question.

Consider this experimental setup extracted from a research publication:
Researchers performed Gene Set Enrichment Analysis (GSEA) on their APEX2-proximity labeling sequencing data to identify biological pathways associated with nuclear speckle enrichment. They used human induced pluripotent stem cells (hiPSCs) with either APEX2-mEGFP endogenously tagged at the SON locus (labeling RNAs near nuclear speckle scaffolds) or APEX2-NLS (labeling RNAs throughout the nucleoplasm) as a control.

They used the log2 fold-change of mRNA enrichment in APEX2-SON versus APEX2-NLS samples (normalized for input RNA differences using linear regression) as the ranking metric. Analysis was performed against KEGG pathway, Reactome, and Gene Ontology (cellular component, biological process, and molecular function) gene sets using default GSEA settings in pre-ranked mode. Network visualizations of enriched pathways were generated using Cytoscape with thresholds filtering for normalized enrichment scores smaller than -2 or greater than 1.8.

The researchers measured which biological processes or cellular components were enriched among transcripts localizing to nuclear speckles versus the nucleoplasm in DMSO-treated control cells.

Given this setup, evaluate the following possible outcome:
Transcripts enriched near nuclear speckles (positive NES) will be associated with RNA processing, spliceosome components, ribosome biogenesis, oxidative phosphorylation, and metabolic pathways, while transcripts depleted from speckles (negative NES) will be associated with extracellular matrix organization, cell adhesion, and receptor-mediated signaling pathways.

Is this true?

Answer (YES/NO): NO